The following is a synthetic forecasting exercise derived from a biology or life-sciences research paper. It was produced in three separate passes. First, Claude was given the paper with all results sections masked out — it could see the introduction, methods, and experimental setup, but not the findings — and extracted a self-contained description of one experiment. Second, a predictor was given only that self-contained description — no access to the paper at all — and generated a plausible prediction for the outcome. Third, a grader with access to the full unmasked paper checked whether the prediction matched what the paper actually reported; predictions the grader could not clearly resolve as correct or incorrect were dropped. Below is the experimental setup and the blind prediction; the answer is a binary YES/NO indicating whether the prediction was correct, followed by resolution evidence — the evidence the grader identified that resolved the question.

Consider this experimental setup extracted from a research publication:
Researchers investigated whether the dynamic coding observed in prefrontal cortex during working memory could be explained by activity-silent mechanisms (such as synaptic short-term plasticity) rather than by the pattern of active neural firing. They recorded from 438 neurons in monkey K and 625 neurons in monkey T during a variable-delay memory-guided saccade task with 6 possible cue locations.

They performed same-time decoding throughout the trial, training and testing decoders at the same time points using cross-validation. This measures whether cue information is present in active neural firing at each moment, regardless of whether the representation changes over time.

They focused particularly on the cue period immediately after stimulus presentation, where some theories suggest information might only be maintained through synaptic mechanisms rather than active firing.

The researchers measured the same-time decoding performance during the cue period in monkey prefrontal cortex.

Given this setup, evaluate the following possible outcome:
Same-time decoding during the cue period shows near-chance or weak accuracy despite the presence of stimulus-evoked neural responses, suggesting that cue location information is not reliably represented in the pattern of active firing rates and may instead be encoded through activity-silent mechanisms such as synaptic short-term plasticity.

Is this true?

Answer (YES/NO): NO